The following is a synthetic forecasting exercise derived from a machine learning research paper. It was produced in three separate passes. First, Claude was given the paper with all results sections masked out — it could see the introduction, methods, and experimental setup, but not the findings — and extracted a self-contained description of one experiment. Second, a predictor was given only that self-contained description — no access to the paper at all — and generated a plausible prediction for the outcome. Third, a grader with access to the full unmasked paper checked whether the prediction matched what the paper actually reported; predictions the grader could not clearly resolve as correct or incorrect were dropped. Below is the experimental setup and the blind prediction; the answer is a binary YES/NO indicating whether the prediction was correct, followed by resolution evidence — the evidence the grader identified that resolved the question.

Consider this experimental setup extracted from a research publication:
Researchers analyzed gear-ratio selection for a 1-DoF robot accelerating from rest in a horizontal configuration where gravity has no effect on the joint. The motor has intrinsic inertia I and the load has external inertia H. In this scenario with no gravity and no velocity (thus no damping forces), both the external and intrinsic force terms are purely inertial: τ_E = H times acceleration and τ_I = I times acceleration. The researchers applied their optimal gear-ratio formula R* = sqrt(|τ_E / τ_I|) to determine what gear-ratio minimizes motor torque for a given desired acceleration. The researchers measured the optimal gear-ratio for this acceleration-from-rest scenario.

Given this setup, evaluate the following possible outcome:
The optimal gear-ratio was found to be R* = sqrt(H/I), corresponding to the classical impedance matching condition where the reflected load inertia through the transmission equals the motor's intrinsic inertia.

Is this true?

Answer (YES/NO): YES